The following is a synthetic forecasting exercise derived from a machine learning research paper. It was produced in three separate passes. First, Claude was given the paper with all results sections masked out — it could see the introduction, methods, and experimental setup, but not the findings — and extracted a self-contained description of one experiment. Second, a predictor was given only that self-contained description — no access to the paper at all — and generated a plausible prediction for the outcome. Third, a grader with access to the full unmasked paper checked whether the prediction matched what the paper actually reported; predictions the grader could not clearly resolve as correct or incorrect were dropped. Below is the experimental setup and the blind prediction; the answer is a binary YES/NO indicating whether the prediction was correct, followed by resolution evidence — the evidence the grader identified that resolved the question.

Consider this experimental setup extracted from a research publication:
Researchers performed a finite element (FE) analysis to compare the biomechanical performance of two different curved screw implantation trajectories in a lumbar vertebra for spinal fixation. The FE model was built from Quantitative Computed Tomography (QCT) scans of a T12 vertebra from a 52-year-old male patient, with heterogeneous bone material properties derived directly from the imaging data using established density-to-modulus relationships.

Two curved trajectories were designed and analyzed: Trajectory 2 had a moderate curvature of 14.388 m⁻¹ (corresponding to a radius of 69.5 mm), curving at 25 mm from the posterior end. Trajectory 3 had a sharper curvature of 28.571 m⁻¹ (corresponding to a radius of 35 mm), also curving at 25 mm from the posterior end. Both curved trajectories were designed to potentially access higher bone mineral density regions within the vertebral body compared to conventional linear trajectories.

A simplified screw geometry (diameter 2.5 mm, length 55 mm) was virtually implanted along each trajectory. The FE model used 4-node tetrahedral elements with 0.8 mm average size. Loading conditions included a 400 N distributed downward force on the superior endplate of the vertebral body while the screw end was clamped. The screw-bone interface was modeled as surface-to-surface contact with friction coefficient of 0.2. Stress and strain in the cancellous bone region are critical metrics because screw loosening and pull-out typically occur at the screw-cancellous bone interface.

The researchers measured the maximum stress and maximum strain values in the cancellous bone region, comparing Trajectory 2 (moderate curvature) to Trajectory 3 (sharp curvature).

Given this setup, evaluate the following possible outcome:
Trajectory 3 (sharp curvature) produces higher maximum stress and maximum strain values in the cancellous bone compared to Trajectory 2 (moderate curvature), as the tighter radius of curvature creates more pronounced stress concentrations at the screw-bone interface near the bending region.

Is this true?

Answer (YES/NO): YES